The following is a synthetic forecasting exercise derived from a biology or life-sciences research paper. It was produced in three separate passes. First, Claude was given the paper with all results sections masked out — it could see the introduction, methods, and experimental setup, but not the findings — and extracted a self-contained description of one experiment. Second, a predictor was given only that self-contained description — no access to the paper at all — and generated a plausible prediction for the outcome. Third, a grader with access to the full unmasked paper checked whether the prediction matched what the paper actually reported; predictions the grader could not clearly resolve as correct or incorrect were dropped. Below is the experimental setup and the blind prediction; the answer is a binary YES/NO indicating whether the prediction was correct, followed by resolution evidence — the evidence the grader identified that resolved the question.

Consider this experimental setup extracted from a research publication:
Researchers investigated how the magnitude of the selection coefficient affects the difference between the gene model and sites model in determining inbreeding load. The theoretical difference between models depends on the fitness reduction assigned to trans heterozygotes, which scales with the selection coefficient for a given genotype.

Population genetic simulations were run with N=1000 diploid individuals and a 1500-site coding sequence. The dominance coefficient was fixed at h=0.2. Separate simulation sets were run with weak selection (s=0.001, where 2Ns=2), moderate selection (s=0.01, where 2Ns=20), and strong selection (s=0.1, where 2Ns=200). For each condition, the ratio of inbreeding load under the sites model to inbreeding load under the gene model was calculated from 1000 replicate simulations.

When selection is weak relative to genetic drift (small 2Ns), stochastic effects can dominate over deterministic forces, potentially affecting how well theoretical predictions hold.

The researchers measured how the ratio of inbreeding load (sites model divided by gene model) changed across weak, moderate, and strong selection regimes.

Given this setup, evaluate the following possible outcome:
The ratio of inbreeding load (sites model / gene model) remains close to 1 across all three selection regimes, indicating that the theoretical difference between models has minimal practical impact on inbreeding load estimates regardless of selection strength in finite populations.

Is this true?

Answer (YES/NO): NO